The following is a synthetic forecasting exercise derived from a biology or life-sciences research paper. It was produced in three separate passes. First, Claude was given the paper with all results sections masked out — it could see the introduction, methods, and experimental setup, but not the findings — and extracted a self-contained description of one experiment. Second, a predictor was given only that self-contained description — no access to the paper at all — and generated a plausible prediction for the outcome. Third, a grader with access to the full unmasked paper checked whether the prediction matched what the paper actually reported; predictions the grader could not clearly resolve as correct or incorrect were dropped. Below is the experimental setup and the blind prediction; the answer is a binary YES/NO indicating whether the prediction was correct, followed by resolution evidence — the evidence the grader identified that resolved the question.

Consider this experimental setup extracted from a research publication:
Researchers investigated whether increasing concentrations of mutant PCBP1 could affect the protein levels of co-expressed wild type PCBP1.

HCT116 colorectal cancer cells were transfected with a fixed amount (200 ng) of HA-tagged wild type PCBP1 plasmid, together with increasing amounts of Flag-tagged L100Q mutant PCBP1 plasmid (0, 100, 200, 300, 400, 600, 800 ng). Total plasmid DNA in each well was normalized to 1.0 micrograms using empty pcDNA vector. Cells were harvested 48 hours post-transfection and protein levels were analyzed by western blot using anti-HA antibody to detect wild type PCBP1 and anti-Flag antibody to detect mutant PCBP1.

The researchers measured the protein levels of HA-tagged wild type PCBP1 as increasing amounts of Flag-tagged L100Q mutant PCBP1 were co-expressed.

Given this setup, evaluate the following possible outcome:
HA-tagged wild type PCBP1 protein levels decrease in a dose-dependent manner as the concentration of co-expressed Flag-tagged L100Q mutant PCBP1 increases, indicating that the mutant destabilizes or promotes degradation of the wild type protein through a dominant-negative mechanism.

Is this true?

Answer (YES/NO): YES